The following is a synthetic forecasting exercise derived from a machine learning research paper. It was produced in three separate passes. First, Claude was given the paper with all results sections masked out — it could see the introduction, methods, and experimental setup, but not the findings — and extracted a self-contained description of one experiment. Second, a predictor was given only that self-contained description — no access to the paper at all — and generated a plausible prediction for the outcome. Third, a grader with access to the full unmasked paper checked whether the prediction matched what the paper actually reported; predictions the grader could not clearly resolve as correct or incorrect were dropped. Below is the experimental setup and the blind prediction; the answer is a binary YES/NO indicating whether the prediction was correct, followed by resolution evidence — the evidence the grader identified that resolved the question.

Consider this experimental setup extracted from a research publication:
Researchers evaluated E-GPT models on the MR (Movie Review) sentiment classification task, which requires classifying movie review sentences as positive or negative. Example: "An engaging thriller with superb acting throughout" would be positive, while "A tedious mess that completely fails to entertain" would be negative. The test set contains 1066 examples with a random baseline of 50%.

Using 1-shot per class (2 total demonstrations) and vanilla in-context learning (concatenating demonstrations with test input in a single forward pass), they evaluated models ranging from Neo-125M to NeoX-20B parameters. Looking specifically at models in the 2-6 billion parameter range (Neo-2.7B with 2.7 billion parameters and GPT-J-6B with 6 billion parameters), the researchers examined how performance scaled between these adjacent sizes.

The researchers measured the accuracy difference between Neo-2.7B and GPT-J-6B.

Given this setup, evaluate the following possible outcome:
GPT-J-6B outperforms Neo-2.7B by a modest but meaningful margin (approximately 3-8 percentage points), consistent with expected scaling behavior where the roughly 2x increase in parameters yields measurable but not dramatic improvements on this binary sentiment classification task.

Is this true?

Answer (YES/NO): YES